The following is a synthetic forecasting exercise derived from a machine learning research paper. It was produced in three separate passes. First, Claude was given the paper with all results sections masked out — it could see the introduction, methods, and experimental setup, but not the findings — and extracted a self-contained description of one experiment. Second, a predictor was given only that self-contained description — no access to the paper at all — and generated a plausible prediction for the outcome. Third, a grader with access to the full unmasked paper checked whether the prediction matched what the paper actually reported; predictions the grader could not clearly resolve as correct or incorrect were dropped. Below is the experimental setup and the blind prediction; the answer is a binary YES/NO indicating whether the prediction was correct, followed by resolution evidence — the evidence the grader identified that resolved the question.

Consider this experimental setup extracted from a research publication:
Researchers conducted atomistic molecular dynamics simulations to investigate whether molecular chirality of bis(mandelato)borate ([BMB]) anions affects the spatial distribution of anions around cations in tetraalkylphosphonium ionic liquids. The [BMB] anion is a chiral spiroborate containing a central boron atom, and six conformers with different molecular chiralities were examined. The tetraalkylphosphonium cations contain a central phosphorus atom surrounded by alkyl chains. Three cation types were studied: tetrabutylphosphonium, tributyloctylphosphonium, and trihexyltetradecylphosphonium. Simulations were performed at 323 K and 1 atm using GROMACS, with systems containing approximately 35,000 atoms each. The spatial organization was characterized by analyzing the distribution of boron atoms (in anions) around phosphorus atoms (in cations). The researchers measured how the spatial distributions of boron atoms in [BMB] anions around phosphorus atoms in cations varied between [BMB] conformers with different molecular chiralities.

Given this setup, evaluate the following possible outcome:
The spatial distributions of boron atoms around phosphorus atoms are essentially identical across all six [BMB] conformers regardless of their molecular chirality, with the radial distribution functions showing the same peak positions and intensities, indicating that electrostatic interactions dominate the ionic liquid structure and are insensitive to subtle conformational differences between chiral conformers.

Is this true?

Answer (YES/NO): YES